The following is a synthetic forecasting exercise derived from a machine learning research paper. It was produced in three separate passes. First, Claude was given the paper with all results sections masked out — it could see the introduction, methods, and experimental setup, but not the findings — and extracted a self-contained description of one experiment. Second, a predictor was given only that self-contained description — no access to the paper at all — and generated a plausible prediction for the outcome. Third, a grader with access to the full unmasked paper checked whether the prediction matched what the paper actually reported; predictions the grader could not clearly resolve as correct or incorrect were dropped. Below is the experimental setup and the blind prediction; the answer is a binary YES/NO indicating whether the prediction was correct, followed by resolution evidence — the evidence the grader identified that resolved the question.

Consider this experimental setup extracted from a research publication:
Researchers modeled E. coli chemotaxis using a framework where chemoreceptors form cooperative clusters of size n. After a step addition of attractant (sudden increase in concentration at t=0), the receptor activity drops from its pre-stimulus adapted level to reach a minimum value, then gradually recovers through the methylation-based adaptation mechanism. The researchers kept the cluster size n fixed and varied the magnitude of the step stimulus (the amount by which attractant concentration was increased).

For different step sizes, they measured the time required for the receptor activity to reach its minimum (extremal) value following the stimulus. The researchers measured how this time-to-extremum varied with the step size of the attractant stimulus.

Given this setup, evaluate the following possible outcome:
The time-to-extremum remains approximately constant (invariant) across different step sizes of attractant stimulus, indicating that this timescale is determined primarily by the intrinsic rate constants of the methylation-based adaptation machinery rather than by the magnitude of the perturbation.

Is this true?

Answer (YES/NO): NO